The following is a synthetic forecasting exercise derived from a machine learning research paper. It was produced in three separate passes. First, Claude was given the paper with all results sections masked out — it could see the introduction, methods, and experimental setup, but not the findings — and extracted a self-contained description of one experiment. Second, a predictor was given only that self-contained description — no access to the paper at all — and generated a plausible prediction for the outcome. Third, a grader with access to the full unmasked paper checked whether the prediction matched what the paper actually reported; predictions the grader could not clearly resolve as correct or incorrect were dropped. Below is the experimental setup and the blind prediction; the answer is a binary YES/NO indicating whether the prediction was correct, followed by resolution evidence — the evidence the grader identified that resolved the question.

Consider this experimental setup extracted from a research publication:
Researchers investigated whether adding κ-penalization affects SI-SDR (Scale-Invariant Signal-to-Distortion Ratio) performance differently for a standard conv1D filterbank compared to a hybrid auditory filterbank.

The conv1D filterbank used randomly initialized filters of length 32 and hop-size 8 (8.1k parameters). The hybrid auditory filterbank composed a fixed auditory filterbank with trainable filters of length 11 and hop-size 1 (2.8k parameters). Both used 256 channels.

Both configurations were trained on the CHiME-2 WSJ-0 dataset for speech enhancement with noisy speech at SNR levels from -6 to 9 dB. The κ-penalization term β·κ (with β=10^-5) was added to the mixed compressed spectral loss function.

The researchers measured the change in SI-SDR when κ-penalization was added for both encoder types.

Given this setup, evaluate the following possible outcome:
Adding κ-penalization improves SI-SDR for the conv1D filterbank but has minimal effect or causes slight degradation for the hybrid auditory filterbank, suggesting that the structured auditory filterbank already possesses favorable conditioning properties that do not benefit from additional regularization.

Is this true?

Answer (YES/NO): YES